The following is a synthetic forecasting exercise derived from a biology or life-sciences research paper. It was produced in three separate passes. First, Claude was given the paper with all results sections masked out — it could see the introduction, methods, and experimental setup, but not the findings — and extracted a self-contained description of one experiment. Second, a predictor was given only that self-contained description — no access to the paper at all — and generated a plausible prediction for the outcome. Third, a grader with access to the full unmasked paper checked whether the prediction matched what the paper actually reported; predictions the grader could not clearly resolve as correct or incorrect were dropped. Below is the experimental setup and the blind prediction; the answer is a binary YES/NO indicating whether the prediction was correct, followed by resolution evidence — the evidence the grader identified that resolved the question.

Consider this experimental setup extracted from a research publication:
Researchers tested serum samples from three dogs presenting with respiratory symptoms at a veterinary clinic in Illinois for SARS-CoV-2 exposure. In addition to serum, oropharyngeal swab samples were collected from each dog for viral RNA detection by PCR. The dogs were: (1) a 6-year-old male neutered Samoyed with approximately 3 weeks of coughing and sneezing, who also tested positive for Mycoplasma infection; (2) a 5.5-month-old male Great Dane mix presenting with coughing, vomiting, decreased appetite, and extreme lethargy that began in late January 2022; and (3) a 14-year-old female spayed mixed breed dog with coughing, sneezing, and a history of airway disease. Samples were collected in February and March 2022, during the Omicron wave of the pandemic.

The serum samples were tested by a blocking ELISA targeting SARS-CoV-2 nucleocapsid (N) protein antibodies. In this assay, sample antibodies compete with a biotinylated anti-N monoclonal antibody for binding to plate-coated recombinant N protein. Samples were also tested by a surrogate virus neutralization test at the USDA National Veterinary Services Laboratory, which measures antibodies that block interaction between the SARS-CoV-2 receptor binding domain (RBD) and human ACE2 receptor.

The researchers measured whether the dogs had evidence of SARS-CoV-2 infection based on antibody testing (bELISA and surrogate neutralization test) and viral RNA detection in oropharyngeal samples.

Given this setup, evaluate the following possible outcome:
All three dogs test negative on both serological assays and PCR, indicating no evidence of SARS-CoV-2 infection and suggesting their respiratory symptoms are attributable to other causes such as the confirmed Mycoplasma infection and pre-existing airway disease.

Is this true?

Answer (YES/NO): NO